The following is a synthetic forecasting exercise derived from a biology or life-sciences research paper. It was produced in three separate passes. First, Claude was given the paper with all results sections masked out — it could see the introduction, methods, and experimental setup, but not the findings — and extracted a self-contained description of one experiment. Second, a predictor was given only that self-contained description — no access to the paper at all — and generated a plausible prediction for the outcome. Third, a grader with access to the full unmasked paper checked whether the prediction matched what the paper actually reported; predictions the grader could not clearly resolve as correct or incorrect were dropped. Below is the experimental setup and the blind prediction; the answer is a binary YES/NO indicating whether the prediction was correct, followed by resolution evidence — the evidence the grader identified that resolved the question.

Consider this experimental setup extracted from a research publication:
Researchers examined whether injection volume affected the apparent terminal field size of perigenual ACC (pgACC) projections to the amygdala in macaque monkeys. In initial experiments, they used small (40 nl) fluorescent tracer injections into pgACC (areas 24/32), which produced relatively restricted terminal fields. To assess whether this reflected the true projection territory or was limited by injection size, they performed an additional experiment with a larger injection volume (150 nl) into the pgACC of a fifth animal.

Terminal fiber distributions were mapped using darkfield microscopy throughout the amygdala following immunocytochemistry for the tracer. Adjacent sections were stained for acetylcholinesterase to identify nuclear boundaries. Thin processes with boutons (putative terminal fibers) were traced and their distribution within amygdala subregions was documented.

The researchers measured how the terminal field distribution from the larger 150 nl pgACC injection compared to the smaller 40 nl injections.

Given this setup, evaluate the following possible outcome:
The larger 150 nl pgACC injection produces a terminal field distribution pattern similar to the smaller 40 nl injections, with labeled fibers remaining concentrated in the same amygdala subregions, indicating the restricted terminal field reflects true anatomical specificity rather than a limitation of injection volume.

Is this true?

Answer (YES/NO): YES